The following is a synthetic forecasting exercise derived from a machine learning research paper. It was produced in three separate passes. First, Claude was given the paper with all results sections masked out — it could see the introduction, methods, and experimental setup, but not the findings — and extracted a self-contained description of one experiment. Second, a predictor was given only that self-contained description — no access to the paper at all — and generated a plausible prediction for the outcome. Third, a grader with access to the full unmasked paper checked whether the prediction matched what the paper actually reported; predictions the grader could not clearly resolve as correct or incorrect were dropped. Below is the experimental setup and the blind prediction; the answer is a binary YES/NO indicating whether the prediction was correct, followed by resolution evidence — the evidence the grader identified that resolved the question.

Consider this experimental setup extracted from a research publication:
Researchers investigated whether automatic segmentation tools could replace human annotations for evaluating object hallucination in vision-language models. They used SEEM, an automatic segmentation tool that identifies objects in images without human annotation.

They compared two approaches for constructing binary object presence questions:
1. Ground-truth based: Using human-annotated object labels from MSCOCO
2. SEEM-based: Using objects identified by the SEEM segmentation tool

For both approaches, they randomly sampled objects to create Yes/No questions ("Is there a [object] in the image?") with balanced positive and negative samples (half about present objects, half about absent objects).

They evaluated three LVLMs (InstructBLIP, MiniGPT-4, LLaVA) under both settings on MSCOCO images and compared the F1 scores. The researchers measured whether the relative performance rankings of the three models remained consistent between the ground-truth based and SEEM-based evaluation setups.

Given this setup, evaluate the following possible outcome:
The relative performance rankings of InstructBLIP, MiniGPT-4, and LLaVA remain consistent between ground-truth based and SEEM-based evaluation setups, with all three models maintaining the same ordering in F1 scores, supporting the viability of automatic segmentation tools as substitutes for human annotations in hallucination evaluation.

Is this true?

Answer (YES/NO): YES